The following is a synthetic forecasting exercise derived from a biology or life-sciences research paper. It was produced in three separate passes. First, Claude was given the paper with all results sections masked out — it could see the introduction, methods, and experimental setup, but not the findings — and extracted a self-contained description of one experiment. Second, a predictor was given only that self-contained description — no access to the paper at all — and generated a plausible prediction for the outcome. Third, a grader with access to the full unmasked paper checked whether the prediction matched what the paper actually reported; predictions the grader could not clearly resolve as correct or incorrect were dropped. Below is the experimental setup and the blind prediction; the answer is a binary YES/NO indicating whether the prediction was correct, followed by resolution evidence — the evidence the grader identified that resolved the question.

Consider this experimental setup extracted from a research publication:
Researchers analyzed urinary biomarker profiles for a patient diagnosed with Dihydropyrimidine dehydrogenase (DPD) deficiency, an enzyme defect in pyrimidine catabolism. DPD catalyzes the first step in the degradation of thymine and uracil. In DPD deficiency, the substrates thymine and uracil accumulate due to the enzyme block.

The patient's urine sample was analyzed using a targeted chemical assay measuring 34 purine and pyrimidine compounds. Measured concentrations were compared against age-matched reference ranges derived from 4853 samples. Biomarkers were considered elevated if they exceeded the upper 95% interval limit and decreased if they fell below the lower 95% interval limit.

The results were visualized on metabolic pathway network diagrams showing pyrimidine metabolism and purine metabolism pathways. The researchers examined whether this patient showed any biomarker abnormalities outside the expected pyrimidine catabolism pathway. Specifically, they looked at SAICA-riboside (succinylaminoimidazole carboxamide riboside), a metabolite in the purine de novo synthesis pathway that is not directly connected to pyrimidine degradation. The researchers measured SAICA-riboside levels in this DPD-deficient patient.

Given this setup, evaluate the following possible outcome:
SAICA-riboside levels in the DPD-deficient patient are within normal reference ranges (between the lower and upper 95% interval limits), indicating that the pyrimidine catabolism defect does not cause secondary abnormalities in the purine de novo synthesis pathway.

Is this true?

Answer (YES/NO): NO